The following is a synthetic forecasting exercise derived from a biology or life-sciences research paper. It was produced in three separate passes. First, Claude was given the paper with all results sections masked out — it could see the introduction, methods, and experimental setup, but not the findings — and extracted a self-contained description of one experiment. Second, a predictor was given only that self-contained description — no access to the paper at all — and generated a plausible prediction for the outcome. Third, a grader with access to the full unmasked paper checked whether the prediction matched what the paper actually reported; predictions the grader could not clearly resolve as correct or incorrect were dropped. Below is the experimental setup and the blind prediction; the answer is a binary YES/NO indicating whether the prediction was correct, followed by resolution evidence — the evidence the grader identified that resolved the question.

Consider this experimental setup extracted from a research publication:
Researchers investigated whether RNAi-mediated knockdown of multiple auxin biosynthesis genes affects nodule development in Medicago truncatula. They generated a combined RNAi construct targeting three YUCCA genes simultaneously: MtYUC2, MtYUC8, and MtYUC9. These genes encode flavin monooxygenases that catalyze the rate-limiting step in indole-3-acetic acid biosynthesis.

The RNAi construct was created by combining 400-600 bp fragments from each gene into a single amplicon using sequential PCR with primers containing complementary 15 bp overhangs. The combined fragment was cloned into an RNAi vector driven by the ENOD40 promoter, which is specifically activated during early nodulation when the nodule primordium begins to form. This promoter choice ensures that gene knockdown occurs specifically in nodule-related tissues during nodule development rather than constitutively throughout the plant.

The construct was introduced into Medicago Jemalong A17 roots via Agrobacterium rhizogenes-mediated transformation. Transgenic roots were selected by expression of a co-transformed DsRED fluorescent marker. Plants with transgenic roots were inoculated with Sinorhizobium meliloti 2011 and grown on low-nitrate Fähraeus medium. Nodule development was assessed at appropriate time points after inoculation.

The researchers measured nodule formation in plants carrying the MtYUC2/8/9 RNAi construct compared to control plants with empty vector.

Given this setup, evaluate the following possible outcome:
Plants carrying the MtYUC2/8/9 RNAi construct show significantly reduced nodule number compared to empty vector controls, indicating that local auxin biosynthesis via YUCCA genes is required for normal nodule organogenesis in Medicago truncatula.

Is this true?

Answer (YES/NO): YES